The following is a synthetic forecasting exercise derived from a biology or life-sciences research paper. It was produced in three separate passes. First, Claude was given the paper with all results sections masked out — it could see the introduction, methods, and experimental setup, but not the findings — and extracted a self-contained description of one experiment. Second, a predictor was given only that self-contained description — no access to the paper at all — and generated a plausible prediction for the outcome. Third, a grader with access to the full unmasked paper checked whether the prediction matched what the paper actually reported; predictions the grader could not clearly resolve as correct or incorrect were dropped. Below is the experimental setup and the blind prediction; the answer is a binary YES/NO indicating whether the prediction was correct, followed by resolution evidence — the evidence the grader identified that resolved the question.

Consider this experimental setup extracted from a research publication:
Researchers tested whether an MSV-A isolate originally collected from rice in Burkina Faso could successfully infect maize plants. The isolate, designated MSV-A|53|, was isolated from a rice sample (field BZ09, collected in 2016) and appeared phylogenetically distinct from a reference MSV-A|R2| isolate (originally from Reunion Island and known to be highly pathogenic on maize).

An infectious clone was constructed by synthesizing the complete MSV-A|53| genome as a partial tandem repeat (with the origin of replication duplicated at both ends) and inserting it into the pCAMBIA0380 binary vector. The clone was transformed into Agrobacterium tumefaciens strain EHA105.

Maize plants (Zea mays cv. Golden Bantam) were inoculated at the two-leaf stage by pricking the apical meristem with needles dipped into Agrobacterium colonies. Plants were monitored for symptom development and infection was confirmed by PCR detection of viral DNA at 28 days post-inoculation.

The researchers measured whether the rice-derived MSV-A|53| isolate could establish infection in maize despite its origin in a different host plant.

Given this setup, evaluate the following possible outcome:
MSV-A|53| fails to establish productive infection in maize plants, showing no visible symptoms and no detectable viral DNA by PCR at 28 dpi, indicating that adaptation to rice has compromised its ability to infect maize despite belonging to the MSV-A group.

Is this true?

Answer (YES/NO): NO